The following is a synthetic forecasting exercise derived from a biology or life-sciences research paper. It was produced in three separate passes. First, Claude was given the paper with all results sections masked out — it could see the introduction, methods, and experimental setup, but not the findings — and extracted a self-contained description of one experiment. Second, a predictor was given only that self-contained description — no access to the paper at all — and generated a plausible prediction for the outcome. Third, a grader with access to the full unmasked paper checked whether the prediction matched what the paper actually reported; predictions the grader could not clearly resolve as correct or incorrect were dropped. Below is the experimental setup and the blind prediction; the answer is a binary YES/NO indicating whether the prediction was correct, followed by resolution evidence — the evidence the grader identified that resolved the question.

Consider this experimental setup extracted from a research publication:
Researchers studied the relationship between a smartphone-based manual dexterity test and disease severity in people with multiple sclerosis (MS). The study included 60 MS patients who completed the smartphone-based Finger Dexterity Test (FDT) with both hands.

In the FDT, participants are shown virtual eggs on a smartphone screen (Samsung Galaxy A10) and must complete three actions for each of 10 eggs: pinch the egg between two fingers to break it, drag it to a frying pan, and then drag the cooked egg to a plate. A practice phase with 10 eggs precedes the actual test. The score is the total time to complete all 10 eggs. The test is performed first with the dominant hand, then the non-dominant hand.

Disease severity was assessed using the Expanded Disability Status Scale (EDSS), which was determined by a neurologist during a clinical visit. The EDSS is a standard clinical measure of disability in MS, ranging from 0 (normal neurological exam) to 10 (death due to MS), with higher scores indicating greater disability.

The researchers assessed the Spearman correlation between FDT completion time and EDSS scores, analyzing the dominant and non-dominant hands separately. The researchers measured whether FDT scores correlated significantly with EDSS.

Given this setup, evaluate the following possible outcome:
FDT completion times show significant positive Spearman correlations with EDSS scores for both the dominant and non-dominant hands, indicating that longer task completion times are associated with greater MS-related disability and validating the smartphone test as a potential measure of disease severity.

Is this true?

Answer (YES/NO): YES